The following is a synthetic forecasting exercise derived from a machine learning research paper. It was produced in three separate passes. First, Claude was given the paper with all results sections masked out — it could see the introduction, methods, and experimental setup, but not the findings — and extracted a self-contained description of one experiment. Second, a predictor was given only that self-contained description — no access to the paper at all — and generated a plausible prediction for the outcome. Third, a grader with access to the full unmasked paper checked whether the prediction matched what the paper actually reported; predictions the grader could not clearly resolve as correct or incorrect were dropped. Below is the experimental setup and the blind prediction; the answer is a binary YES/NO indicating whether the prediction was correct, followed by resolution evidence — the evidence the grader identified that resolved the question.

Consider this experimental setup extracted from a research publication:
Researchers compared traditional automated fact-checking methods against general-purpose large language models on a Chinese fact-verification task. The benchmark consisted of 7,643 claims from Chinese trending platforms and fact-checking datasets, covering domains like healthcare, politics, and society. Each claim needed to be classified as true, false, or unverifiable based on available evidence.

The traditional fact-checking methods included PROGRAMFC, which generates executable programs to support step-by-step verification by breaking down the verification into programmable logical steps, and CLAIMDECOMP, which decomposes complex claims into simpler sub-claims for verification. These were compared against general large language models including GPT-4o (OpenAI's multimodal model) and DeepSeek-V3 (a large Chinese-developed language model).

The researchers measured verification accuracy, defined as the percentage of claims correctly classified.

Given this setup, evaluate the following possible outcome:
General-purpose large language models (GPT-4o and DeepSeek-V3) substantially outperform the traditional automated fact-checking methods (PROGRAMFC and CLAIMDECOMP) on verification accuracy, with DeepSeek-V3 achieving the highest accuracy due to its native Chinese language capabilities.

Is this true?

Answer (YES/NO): YES